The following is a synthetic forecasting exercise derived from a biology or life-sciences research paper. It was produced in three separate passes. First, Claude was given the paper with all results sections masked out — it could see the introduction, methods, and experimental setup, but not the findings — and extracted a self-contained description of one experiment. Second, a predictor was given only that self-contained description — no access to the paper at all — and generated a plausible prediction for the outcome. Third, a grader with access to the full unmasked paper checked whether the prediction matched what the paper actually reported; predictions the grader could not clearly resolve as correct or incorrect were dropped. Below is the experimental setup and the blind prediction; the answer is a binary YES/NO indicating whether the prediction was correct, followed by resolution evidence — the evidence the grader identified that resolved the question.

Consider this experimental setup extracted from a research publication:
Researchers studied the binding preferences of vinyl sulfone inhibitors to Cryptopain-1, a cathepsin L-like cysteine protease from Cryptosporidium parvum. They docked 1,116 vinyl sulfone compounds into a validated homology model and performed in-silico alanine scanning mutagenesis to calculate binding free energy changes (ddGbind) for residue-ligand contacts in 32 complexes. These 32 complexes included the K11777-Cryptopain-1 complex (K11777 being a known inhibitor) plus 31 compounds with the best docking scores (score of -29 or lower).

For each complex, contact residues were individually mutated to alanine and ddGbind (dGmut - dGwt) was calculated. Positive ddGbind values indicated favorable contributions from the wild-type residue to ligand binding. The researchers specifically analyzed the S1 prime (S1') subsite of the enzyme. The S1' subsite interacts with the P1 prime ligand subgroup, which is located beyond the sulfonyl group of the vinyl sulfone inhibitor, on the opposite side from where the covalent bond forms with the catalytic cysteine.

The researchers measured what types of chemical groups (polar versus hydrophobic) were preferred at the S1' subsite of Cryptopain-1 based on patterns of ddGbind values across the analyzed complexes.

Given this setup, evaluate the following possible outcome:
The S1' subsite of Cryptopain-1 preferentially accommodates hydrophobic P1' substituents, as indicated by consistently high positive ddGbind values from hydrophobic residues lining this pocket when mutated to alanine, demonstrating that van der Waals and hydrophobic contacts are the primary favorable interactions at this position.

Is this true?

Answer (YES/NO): NO